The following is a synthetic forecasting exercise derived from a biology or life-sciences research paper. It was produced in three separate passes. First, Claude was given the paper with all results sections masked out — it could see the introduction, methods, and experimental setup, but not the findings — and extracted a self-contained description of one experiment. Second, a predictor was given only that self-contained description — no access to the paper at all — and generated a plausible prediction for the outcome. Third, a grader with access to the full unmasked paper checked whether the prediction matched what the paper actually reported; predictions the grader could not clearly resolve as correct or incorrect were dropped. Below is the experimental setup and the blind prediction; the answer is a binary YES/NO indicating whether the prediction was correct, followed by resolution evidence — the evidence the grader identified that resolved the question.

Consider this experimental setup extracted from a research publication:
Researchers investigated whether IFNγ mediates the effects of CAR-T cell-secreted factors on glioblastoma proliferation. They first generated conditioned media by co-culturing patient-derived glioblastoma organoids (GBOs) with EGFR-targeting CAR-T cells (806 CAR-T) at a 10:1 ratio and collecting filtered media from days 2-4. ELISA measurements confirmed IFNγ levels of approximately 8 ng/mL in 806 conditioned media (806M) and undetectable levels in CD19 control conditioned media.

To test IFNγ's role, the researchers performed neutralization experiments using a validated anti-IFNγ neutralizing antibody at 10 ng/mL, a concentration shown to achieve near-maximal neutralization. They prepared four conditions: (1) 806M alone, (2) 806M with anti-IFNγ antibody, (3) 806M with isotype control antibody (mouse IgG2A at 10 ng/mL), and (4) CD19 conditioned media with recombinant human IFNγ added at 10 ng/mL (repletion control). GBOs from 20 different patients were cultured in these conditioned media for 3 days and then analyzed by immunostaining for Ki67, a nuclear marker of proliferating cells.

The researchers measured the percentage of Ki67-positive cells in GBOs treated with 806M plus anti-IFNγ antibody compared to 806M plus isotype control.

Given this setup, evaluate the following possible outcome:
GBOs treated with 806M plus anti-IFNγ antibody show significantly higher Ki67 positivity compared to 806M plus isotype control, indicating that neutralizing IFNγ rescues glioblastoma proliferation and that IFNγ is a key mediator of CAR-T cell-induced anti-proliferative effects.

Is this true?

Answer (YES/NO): YES